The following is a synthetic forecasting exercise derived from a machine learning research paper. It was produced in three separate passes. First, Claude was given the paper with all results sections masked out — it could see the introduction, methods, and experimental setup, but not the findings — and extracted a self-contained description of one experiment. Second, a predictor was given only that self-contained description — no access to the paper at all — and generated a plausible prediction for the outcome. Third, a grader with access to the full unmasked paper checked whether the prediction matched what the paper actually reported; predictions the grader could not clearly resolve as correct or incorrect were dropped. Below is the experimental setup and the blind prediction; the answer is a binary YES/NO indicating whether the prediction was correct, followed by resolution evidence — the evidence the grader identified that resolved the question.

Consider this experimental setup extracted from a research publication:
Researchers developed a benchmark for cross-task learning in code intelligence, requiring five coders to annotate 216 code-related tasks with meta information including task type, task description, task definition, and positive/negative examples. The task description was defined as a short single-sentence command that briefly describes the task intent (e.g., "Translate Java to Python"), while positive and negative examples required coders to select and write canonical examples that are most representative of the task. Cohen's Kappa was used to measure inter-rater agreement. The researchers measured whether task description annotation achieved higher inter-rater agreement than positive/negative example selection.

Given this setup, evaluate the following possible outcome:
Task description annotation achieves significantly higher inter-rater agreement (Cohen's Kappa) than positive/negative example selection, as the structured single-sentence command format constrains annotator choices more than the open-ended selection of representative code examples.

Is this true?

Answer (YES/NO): YES